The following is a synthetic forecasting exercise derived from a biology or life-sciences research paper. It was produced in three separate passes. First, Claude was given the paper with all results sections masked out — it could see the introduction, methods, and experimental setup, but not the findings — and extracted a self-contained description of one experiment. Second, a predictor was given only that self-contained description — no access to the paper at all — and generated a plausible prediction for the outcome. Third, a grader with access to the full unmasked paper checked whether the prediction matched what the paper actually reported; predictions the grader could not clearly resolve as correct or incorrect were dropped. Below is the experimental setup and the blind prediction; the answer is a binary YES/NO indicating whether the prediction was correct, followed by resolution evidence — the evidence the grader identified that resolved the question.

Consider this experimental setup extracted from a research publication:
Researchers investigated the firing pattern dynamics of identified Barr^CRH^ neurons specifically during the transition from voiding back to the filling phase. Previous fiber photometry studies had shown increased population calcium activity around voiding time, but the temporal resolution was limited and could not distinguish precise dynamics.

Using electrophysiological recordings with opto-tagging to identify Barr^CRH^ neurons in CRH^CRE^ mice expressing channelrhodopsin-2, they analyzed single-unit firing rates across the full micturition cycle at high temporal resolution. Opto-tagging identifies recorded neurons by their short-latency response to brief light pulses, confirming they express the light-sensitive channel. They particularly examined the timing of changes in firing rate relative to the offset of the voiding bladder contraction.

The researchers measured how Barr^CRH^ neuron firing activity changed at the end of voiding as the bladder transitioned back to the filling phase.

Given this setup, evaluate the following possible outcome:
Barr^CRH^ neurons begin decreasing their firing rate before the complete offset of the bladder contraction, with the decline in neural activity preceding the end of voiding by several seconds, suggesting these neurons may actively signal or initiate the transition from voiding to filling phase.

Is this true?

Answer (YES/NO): NO